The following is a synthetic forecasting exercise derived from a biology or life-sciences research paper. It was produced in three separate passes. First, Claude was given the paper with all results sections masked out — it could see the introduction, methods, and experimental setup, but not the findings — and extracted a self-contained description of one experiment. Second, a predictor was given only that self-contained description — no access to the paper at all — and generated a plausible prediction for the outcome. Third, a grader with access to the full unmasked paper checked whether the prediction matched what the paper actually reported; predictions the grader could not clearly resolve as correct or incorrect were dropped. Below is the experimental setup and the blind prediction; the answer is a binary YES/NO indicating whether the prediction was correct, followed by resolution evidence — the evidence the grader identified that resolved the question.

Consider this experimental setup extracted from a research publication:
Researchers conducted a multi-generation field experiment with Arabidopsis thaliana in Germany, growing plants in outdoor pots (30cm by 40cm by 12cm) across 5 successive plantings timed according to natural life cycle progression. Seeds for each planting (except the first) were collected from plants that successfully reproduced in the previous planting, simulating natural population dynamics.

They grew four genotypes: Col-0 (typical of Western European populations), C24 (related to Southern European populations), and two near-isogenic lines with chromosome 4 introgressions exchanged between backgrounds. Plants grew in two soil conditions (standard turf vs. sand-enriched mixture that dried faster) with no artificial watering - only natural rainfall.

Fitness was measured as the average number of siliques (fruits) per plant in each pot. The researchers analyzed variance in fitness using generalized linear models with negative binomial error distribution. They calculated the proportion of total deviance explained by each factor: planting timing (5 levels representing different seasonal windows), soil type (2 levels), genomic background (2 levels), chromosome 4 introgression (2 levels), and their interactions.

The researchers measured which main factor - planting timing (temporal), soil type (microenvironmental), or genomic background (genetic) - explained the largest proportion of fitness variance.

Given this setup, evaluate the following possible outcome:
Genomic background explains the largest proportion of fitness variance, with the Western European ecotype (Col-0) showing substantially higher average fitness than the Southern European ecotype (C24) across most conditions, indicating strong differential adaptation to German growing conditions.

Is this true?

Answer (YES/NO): NO